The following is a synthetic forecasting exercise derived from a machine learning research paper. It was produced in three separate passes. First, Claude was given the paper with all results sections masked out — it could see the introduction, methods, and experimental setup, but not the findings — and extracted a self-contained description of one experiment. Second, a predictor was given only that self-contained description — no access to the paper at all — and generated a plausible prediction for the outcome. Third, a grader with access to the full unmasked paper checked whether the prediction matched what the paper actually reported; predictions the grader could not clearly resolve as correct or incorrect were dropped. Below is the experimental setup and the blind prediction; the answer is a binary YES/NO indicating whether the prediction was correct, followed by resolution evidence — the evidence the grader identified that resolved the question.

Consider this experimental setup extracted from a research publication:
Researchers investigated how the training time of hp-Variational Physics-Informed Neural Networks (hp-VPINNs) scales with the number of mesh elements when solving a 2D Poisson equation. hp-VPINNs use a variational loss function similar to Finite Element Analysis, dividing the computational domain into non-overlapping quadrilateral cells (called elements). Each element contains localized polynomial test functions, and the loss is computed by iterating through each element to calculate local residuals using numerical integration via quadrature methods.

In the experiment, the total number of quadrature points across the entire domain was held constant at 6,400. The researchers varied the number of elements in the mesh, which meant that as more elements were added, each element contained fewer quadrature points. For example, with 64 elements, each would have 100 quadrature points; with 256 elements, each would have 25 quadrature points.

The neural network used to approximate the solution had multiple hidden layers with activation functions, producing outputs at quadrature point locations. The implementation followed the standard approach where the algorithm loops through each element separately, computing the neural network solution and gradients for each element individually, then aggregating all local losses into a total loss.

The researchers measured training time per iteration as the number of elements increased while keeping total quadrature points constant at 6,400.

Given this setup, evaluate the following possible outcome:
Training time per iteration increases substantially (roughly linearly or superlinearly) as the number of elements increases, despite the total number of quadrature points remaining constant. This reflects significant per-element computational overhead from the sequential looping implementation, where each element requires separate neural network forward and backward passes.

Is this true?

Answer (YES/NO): YES